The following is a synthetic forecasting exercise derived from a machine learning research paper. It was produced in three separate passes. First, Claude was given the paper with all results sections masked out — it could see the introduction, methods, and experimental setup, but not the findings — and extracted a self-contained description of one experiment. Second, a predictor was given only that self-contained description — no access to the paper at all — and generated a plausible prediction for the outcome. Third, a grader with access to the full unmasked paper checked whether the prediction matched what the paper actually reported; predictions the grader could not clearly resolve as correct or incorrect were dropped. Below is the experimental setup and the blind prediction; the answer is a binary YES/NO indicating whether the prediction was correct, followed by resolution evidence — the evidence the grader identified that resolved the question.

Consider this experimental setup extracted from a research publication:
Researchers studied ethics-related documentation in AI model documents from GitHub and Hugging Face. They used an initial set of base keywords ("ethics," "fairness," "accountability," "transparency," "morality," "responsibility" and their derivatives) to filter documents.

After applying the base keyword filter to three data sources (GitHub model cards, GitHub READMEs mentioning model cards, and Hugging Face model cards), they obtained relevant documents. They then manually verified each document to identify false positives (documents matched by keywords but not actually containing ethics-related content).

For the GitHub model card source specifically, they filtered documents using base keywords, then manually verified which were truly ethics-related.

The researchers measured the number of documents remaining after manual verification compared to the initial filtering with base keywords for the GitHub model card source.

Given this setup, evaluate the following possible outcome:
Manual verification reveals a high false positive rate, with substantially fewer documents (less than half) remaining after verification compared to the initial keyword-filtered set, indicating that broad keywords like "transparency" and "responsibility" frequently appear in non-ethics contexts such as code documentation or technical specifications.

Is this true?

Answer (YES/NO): NO